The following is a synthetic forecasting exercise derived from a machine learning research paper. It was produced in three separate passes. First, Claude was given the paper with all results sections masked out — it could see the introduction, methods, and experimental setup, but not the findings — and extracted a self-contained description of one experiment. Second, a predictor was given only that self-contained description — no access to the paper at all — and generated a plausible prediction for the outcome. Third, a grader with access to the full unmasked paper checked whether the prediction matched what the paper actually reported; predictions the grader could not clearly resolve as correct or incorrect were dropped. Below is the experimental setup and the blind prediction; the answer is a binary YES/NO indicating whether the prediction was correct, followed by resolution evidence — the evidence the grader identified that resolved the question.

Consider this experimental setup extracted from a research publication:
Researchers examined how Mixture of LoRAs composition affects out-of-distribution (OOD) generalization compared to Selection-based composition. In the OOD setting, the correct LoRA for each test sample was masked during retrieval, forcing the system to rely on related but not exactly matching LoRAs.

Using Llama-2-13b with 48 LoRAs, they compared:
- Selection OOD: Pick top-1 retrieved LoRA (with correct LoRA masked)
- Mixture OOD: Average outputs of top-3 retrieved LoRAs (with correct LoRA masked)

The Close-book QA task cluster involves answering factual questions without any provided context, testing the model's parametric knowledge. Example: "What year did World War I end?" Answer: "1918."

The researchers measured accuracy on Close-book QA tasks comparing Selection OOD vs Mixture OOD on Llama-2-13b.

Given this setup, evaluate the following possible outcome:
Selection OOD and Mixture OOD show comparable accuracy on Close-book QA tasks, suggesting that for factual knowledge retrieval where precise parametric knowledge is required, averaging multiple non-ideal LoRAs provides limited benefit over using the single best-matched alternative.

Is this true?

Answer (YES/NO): NO